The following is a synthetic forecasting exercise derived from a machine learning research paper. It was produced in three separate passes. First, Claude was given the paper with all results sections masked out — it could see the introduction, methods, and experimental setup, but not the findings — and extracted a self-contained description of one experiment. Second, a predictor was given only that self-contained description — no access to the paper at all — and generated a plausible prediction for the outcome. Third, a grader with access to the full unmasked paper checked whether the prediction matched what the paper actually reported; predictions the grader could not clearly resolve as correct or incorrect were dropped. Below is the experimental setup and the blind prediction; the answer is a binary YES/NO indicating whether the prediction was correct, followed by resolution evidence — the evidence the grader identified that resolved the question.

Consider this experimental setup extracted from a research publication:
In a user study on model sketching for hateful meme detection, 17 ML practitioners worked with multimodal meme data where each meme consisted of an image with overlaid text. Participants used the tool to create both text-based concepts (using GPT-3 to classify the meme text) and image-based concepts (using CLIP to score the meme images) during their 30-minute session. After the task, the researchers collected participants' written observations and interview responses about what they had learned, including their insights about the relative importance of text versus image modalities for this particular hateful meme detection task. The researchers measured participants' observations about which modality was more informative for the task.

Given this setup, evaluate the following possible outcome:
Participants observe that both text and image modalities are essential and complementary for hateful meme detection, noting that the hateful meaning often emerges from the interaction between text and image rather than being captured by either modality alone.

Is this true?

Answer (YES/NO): NO